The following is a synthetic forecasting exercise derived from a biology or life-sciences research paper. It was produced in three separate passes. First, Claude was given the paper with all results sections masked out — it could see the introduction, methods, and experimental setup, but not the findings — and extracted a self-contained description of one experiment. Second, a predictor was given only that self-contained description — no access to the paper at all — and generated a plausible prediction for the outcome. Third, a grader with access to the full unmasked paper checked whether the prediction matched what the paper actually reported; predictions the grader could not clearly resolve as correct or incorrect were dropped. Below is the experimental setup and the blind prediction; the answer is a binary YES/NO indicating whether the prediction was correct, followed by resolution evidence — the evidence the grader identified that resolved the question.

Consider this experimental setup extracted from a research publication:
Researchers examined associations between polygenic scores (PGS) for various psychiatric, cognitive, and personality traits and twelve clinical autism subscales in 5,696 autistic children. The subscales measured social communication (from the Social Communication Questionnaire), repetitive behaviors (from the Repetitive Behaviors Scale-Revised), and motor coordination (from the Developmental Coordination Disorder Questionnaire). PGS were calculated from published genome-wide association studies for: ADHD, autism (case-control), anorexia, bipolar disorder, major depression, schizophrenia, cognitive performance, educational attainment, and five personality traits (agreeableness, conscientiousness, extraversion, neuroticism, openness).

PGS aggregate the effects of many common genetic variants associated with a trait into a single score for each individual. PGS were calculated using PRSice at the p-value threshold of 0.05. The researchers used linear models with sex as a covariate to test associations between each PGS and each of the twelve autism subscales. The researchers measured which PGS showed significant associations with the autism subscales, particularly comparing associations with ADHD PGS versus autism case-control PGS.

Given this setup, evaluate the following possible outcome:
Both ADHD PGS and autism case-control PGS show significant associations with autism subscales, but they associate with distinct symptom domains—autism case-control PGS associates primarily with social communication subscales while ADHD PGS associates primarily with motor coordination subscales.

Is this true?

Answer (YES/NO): NO